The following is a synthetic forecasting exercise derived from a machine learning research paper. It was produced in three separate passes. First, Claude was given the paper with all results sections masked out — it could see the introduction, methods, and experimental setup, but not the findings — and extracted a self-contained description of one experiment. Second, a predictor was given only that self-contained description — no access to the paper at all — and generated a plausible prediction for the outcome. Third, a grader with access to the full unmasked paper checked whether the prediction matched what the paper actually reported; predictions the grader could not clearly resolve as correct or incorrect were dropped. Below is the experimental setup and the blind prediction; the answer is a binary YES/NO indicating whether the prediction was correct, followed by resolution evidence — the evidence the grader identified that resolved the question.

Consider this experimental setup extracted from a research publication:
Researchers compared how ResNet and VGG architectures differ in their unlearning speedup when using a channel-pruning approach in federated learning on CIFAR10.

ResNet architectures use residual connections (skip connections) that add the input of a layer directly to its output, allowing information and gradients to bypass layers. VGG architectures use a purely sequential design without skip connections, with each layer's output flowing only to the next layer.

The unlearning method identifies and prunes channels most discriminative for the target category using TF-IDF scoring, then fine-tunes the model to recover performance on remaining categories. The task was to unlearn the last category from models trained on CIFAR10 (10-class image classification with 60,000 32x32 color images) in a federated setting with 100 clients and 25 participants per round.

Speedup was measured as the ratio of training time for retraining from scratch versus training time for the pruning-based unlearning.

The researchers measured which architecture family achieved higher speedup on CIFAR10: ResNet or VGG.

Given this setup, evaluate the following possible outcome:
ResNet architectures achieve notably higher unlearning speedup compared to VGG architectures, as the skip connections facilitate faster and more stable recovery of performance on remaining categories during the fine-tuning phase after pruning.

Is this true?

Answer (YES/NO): YES